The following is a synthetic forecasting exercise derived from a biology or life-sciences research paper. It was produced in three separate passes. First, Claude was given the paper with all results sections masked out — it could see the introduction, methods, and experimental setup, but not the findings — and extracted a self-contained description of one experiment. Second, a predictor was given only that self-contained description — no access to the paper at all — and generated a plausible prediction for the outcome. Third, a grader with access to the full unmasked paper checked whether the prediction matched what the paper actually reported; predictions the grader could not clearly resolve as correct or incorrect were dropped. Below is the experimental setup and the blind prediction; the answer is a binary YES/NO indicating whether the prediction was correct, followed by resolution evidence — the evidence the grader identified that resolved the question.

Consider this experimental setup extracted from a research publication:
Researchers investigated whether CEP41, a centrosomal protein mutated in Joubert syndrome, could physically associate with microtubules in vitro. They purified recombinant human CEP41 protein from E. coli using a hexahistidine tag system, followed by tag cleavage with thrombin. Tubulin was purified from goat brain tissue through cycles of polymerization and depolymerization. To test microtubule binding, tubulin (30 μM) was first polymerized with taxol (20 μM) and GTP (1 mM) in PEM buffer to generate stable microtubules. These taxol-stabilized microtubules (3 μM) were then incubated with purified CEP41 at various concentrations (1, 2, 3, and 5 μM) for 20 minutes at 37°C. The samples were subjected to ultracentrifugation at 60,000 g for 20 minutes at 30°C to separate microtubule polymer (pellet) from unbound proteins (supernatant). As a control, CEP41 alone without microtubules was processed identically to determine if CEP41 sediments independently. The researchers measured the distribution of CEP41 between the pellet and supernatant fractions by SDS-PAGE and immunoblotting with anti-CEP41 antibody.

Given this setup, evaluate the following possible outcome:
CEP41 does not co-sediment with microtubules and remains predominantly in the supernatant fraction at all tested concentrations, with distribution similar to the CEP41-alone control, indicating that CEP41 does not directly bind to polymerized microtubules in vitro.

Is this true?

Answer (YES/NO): NO